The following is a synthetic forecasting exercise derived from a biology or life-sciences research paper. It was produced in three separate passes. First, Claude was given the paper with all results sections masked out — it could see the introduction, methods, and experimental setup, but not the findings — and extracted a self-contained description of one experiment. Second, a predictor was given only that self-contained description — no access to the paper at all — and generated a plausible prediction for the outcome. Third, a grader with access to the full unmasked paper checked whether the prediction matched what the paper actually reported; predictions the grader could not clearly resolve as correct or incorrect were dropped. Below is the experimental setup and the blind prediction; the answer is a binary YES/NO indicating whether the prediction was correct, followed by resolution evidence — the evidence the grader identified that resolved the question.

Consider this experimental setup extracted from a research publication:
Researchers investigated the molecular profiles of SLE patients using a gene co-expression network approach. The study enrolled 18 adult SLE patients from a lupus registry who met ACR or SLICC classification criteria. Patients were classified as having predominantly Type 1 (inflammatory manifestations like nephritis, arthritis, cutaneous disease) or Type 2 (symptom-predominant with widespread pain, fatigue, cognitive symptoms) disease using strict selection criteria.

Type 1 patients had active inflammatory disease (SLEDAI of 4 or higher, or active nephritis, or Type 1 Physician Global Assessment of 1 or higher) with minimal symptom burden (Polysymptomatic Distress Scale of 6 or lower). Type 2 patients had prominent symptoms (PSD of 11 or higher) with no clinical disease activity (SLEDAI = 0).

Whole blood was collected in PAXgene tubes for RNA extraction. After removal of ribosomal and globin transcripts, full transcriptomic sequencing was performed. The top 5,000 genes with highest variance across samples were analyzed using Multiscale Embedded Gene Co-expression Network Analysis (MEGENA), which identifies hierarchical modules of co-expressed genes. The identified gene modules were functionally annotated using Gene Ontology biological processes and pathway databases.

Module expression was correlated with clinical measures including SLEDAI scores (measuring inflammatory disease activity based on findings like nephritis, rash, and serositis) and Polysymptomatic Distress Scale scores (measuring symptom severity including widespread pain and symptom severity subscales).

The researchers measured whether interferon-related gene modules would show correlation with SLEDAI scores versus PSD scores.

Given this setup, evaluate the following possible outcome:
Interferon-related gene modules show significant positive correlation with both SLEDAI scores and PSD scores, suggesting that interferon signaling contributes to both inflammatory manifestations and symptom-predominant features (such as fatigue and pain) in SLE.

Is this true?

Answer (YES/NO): NO